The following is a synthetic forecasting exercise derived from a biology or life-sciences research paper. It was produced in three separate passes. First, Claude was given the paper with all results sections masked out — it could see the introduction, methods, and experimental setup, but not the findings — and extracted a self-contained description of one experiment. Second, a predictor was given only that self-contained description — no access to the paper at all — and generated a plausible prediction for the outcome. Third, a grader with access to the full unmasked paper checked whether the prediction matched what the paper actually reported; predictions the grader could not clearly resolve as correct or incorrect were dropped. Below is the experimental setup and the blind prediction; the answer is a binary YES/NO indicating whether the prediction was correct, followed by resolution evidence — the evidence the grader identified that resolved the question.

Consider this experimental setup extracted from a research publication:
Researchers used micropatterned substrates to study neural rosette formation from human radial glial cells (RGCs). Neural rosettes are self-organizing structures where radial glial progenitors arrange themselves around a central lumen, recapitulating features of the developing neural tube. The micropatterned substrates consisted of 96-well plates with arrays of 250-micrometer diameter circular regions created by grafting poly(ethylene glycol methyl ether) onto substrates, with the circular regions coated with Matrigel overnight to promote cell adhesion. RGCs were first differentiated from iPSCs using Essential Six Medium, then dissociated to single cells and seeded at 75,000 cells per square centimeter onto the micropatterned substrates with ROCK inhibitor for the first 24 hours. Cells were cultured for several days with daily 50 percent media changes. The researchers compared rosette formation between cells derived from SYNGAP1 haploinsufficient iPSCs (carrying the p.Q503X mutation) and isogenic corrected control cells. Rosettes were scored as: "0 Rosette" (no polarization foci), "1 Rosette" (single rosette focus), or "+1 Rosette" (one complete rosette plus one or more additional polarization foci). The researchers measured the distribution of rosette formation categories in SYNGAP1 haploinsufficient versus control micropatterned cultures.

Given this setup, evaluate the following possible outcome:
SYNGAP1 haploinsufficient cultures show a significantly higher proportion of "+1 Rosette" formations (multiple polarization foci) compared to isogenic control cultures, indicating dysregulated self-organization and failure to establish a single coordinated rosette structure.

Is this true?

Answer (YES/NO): NO